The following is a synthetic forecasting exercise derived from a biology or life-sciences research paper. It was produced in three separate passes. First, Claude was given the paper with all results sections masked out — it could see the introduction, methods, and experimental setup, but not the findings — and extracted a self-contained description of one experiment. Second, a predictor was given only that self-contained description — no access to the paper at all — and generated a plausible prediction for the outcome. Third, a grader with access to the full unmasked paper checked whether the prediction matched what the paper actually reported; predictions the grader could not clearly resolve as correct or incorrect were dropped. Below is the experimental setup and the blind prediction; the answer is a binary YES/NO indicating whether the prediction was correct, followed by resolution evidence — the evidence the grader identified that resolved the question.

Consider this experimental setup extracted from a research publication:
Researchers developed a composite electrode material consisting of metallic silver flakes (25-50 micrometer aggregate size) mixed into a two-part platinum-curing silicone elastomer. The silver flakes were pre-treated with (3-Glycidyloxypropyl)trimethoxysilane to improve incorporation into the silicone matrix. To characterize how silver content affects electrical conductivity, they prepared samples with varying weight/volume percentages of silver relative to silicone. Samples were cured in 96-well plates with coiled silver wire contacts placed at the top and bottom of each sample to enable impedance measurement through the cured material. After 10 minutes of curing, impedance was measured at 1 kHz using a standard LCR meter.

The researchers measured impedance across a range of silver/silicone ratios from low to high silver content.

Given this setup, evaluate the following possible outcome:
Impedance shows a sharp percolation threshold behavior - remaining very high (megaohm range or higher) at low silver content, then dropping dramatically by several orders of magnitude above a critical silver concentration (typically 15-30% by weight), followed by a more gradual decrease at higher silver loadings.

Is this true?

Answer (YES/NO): NO